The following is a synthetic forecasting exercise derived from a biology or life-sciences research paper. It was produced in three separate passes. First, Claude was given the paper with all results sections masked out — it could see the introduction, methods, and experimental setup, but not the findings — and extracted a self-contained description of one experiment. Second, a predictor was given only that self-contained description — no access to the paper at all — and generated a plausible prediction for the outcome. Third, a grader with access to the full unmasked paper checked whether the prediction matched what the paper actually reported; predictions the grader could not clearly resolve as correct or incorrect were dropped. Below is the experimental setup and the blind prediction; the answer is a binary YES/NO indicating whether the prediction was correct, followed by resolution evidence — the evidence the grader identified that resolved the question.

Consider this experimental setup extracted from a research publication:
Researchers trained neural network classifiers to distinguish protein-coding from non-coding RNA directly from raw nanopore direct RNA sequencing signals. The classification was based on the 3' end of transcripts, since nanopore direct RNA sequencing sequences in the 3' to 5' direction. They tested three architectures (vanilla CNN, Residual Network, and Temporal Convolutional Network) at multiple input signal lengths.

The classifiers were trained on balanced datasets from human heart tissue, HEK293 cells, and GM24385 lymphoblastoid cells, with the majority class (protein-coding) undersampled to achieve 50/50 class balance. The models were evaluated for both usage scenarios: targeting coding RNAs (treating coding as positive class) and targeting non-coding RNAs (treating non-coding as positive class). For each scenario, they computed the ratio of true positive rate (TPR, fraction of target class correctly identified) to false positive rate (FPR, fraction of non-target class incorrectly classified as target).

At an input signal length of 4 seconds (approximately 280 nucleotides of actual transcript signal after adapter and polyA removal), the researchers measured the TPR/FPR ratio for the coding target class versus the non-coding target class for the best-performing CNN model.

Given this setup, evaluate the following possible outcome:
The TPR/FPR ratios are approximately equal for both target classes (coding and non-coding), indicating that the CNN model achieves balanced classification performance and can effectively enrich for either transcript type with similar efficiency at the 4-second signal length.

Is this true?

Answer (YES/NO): YES